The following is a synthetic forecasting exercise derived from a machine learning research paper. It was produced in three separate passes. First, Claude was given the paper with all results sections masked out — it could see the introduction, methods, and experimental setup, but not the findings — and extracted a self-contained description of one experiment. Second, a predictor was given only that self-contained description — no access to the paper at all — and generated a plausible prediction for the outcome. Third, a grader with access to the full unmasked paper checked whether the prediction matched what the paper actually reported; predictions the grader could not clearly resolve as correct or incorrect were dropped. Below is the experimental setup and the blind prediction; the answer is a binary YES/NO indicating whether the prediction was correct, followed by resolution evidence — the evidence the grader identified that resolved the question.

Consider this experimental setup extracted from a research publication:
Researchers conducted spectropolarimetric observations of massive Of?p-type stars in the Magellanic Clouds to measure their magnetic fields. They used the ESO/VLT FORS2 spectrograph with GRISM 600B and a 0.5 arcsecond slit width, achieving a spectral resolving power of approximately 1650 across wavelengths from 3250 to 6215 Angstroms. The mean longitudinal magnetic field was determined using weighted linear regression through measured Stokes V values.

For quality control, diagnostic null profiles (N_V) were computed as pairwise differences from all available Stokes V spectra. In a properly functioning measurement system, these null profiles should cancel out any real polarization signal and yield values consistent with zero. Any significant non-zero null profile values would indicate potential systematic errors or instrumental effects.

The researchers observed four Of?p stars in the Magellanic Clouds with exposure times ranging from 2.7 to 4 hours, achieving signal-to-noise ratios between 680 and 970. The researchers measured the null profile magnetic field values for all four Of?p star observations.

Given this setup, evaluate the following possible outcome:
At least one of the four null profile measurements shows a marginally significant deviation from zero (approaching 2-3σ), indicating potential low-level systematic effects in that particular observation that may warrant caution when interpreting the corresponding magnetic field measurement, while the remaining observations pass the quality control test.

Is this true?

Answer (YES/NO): NO